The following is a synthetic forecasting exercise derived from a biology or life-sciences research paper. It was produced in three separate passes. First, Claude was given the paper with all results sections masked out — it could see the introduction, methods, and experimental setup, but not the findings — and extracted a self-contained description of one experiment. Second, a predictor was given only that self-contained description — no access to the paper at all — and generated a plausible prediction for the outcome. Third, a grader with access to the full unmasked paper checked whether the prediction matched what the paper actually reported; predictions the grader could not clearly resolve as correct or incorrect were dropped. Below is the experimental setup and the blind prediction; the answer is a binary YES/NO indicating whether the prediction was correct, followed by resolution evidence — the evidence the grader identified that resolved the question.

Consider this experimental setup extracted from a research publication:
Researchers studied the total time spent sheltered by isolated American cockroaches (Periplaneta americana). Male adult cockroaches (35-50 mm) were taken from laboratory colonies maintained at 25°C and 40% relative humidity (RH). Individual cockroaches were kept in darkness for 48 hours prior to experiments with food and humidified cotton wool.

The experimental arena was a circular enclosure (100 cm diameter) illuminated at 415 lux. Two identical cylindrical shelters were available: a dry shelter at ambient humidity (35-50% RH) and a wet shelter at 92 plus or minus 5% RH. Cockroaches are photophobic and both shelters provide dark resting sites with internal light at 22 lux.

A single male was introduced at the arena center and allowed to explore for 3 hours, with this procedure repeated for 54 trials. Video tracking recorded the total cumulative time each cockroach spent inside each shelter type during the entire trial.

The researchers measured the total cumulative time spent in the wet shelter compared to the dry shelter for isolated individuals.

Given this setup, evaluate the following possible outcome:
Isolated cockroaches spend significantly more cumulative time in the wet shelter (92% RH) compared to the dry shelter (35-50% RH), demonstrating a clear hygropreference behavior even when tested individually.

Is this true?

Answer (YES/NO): YES